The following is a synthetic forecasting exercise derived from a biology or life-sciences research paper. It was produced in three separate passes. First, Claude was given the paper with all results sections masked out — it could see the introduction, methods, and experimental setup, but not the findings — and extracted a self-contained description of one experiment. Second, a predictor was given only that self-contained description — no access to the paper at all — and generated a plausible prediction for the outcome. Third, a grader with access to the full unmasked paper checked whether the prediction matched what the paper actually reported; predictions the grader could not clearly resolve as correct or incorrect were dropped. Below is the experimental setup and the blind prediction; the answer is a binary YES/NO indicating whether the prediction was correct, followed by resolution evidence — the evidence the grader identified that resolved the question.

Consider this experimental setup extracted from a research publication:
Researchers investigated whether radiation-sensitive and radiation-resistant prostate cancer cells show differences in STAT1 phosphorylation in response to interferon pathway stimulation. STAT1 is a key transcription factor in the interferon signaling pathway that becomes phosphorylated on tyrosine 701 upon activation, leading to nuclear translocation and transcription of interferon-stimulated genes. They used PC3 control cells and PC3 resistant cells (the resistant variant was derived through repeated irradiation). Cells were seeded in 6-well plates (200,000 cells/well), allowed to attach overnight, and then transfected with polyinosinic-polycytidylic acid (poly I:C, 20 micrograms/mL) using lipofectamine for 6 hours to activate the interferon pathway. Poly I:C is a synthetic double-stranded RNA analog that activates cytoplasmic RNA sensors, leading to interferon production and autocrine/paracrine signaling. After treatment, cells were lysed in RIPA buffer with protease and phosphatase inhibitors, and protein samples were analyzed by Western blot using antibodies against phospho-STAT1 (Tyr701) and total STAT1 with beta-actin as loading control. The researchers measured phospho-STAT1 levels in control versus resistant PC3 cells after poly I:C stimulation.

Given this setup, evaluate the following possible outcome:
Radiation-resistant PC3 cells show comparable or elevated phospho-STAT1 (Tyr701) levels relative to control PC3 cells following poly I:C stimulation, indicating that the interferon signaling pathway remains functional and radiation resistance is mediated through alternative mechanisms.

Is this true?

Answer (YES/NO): NO